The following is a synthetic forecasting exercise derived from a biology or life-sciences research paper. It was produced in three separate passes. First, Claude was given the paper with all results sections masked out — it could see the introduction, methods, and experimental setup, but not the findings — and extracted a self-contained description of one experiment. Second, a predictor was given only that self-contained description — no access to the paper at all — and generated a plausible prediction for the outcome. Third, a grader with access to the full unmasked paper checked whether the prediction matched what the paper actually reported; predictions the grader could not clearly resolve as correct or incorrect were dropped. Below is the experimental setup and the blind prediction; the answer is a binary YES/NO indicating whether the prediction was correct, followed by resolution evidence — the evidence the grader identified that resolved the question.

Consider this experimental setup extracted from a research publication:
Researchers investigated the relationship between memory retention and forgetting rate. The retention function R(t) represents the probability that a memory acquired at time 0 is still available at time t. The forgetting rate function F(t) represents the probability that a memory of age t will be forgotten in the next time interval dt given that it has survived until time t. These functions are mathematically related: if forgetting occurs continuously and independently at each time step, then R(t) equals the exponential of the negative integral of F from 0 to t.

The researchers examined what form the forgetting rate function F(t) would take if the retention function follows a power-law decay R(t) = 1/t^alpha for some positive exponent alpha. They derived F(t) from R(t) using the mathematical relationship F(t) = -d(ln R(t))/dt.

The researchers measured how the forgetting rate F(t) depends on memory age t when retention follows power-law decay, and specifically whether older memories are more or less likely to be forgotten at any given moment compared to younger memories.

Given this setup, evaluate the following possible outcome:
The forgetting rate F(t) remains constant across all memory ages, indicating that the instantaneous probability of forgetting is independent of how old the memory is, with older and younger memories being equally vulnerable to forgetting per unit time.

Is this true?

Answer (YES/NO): NO